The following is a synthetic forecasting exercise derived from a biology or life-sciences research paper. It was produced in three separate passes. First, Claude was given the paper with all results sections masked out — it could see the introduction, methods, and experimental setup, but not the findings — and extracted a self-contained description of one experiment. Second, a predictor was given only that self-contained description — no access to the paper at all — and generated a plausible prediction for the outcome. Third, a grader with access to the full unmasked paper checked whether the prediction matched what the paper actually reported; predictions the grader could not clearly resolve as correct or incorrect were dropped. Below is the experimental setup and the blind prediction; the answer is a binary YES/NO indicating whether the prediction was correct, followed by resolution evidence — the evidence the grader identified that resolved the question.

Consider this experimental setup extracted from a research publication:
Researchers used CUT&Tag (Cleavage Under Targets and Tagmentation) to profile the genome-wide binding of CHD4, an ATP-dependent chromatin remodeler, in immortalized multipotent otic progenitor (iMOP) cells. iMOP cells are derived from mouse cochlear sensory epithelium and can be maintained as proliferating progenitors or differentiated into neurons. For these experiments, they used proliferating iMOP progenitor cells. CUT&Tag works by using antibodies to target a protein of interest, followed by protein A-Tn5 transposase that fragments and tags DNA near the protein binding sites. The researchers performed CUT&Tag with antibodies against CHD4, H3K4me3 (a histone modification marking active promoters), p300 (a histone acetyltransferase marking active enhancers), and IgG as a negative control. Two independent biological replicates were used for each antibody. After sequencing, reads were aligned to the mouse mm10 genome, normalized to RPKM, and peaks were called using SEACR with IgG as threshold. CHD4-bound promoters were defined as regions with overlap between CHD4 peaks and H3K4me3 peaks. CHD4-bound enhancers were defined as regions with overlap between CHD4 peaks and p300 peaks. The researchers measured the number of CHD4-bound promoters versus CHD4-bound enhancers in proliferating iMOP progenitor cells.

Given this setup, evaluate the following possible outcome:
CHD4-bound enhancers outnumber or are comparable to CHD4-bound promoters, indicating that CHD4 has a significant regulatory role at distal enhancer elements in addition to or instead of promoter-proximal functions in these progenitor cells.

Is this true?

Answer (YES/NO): YES